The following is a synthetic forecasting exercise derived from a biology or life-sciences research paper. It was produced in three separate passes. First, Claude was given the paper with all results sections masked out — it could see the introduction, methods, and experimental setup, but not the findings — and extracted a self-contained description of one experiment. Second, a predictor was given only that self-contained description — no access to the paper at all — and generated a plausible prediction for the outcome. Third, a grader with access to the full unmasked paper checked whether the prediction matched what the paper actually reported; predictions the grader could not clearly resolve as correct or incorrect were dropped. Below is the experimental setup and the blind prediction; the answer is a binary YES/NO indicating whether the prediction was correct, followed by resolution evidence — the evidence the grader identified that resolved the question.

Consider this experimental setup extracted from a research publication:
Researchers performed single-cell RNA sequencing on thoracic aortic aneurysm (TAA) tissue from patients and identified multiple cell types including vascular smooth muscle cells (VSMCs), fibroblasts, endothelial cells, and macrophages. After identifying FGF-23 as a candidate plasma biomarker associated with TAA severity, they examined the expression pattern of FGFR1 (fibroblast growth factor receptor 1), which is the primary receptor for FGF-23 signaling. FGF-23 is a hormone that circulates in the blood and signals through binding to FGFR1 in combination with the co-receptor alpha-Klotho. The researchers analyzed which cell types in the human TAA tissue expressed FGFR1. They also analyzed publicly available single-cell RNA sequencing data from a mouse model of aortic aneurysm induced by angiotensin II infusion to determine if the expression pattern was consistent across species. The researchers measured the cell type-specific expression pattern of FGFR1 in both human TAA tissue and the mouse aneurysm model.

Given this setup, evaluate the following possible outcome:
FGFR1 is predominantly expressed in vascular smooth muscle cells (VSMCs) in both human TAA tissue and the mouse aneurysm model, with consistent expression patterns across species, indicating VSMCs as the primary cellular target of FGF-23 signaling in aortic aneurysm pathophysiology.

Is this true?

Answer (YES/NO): NO